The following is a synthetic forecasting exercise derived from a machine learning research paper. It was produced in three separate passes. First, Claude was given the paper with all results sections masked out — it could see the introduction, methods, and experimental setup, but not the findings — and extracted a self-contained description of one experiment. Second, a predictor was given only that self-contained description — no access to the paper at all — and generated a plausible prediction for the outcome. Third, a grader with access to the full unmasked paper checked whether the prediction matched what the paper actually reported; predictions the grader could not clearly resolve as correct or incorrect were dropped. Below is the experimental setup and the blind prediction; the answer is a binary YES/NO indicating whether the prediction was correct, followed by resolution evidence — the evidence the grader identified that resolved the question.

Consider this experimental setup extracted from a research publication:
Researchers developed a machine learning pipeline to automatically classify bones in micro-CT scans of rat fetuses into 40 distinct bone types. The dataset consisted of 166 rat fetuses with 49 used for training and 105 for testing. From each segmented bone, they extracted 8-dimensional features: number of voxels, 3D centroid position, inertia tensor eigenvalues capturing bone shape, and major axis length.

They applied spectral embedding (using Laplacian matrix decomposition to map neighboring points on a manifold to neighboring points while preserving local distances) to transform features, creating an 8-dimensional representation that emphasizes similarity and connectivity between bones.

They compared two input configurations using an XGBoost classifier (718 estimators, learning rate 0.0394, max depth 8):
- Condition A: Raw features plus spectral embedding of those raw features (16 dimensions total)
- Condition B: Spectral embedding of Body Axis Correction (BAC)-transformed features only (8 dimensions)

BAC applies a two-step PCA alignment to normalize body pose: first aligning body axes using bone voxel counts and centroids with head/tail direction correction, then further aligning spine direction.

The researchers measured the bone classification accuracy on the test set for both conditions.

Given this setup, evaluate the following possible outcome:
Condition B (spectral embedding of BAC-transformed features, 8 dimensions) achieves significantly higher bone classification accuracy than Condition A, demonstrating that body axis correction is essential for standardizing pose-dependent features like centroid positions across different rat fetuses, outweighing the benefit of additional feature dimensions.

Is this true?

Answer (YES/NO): YES